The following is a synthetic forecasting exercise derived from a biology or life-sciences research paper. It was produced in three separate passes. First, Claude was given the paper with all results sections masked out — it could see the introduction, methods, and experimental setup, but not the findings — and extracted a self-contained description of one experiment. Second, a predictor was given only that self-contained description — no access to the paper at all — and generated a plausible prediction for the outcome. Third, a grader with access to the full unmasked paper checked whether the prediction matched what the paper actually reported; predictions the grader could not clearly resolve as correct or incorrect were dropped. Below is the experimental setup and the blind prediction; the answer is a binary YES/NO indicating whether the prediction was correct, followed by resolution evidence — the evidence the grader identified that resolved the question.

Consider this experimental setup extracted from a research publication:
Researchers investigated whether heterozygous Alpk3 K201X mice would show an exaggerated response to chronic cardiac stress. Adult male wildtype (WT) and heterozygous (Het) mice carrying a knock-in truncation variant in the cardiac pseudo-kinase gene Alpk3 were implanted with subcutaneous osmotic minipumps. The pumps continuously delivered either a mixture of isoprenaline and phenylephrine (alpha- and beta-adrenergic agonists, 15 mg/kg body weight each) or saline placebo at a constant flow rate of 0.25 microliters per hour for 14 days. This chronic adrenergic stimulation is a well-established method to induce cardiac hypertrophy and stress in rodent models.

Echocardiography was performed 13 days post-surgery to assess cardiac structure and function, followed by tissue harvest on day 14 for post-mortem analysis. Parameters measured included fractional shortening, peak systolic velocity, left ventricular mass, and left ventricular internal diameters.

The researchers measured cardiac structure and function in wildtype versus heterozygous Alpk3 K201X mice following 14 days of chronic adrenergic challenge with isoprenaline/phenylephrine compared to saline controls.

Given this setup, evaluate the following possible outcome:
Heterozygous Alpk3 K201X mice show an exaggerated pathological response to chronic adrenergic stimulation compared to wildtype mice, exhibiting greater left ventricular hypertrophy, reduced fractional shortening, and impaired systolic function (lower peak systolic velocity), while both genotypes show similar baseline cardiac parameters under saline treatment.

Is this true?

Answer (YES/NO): NO